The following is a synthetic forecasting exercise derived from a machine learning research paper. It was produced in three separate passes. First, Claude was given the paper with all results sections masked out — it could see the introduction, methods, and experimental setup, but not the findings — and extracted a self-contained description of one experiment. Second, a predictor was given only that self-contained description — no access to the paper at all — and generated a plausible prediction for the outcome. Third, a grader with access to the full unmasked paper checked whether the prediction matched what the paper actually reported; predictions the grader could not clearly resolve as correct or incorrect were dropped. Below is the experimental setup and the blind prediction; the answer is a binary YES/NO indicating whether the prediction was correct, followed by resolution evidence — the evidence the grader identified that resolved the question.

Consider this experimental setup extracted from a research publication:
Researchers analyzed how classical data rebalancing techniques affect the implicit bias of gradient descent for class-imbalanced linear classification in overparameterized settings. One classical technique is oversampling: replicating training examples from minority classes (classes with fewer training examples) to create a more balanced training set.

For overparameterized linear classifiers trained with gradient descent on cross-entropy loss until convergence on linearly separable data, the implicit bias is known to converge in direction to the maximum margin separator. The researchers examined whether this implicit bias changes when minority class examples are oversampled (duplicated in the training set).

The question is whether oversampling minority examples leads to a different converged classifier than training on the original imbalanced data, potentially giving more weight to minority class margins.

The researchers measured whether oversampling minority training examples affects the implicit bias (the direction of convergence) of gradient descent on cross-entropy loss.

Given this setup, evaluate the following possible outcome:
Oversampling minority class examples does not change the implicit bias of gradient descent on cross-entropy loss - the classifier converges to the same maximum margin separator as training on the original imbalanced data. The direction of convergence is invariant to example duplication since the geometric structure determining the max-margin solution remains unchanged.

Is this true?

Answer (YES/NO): YES